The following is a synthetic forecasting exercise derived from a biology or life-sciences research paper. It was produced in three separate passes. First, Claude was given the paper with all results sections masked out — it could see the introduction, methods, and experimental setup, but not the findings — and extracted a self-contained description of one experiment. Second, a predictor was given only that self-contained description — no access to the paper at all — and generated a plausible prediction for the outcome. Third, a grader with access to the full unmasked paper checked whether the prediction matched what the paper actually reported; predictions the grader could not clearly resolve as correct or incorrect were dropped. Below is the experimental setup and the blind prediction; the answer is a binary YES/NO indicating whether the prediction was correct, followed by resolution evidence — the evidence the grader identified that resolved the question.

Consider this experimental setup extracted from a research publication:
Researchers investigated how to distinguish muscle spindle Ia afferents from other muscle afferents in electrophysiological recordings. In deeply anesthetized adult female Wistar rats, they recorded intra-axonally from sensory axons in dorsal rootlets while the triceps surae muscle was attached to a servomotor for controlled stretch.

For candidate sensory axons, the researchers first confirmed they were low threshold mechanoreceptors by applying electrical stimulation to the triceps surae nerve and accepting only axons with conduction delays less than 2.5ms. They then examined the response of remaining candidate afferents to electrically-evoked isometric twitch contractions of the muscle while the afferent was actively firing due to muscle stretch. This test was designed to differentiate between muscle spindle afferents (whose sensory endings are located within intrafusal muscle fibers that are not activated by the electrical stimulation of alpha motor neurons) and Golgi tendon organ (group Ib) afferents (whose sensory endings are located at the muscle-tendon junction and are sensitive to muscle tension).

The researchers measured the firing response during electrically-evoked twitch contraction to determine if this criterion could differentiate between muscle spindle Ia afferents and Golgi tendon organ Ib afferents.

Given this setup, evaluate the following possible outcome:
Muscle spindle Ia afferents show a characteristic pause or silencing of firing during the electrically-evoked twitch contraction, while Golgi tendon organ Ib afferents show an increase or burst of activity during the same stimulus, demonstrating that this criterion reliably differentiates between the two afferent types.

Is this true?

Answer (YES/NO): YES